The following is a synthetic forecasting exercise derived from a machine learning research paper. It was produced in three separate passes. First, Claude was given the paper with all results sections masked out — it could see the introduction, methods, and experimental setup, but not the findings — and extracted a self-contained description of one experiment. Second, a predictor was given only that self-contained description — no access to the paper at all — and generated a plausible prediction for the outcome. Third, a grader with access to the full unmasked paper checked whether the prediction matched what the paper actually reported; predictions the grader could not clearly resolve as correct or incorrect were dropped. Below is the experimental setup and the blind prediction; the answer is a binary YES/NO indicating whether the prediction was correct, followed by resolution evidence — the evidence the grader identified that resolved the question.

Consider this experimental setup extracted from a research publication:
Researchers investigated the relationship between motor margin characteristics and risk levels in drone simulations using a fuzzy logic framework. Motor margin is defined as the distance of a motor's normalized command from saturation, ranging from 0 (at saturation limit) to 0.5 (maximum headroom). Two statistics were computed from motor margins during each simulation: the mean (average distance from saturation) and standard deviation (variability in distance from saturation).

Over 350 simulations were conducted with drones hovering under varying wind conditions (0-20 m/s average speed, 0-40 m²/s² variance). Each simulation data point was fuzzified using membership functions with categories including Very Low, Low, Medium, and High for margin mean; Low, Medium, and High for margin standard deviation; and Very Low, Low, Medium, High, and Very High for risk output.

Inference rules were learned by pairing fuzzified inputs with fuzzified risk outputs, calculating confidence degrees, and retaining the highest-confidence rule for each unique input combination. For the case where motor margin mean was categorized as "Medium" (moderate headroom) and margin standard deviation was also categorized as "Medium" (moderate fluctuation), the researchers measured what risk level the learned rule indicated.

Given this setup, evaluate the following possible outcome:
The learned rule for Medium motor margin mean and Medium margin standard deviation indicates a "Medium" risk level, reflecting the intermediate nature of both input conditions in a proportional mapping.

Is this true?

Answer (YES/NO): NO